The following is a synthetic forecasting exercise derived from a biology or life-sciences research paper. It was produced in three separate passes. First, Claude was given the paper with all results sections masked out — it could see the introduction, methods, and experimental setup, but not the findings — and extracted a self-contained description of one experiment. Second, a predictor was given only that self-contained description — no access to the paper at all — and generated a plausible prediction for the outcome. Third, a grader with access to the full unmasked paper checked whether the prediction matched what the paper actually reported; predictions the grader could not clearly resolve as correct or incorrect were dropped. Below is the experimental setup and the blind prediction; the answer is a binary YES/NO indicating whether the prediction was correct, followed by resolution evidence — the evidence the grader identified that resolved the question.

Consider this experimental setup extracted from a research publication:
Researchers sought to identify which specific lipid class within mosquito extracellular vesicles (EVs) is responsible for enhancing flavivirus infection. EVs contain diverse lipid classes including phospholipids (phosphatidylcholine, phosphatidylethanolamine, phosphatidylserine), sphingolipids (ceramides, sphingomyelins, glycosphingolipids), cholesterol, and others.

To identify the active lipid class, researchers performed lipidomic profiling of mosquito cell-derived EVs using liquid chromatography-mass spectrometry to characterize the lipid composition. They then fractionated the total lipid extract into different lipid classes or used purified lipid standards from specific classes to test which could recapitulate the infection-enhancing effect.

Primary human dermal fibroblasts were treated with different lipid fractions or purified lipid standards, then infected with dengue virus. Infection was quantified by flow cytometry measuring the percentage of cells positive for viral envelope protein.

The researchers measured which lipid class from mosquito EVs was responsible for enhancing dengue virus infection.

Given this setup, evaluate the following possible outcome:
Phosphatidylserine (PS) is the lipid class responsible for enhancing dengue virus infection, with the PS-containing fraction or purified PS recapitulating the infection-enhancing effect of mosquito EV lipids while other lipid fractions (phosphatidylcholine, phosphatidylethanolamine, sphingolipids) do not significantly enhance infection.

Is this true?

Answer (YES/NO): NO